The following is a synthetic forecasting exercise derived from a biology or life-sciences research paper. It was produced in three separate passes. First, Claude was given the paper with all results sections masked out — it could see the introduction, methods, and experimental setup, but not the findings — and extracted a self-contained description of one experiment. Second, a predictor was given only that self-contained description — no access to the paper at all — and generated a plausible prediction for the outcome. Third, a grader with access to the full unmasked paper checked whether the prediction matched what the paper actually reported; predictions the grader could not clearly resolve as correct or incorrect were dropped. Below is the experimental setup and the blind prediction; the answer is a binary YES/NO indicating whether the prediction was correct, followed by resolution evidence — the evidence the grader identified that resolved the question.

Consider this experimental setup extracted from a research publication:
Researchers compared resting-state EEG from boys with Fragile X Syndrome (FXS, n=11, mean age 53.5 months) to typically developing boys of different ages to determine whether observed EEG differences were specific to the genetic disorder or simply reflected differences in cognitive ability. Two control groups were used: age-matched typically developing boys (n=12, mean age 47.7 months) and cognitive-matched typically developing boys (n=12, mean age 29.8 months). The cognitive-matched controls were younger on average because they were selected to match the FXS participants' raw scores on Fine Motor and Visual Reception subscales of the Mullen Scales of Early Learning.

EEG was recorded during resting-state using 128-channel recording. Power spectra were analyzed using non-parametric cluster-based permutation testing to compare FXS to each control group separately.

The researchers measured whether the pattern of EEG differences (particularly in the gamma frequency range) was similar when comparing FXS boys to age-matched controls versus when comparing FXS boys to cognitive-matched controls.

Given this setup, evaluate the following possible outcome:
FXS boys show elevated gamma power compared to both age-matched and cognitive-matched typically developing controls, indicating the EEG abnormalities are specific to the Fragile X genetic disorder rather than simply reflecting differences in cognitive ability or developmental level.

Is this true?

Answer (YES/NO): YES